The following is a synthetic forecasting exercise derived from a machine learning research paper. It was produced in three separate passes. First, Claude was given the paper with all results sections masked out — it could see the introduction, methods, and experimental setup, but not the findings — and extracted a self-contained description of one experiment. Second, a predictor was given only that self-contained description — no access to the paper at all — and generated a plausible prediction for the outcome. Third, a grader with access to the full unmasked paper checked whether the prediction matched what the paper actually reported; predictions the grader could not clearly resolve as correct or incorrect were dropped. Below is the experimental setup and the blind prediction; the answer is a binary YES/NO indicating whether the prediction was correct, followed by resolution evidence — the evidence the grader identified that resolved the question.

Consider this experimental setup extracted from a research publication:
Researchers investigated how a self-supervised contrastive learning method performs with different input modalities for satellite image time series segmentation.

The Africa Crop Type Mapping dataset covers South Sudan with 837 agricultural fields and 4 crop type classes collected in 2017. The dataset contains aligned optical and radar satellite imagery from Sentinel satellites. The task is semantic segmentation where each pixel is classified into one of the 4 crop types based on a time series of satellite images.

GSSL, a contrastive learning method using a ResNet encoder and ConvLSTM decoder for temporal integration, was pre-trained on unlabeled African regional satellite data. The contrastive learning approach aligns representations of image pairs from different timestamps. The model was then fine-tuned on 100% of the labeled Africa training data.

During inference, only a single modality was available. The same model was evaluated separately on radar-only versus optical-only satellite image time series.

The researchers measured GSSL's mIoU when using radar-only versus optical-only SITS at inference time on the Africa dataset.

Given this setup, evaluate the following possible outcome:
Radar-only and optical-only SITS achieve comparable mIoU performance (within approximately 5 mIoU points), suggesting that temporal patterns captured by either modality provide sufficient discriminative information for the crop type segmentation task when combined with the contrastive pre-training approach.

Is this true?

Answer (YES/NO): NO